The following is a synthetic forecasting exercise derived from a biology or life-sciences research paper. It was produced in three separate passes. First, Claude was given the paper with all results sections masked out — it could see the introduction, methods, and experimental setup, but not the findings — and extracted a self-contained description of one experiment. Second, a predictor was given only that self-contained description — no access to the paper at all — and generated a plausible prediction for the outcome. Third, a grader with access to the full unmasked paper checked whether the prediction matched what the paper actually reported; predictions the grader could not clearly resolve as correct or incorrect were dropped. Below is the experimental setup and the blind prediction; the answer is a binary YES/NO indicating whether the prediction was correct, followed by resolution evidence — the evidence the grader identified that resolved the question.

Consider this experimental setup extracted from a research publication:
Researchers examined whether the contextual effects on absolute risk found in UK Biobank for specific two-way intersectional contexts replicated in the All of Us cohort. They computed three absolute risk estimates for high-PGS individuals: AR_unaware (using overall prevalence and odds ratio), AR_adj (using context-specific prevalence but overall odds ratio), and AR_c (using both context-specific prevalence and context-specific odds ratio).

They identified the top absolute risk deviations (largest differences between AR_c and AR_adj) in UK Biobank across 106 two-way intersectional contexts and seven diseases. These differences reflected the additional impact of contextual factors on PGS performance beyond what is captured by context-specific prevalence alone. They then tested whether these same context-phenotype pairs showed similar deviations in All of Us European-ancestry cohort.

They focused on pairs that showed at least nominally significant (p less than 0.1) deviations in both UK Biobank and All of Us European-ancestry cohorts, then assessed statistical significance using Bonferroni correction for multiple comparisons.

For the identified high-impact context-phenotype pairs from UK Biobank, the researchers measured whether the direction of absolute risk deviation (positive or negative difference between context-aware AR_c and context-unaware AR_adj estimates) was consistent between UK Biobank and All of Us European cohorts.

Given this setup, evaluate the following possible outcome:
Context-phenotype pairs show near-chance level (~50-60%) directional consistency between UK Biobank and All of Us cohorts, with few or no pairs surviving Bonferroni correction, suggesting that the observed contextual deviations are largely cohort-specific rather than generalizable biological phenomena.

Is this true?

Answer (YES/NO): NO